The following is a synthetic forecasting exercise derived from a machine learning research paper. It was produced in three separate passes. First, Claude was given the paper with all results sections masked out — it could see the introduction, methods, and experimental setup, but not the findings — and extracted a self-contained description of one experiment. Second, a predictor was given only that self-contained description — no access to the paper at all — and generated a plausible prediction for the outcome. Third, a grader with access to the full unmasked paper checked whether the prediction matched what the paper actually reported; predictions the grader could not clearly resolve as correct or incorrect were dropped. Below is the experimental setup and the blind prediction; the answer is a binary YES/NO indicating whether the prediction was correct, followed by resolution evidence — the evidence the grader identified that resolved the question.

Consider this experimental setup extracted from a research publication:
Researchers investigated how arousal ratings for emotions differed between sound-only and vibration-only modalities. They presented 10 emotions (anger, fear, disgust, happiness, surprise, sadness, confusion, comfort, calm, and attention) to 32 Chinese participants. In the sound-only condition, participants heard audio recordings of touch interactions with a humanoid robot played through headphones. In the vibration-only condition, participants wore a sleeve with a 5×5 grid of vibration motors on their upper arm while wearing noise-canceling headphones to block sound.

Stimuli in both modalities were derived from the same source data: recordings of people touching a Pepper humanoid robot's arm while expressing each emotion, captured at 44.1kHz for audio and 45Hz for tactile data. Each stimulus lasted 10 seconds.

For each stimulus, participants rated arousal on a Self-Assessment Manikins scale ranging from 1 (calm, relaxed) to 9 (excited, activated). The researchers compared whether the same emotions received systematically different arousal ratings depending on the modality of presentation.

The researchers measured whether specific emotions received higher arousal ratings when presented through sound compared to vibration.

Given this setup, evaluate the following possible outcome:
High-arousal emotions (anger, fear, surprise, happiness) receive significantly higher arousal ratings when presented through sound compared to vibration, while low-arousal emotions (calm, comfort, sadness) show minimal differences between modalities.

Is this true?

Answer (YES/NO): NO